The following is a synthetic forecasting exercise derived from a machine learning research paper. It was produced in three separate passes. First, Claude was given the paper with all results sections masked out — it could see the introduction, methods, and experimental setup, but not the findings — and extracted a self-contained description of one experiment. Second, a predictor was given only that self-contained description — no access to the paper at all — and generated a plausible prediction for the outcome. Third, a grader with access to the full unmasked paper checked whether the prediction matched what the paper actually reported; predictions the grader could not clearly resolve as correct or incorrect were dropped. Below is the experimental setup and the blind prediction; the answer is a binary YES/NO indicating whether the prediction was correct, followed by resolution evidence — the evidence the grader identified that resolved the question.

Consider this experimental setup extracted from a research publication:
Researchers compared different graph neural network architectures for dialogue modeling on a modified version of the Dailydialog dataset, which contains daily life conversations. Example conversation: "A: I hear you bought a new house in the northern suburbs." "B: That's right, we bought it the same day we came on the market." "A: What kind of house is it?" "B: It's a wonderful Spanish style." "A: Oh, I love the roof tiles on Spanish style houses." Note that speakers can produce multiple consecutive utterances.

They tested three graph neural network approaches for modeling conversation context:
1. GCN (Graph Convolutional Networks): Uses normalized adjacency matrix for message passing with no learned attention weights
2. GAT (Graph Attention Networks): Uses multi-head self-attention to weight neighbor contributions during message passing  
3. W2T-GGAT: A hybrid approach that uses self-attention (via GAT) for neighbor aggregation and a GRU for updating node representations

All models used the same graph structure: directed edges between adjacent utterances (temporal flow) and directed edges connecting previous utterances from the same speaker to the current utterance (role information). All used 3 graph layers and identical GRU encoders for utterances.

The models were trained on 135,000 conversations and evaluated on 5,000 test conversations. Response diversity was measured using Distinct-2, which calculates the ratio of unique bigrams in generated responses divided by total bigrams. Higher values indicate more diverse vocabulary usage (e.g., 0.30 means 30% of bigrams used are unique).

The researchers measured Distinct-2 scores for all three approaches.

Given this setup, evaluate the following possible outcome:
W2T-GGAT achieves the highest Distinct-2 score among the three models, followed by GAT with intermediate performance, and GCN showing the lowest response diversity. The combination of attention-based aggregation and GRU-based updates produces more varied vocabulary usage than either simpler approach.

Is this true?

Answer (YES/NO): NO